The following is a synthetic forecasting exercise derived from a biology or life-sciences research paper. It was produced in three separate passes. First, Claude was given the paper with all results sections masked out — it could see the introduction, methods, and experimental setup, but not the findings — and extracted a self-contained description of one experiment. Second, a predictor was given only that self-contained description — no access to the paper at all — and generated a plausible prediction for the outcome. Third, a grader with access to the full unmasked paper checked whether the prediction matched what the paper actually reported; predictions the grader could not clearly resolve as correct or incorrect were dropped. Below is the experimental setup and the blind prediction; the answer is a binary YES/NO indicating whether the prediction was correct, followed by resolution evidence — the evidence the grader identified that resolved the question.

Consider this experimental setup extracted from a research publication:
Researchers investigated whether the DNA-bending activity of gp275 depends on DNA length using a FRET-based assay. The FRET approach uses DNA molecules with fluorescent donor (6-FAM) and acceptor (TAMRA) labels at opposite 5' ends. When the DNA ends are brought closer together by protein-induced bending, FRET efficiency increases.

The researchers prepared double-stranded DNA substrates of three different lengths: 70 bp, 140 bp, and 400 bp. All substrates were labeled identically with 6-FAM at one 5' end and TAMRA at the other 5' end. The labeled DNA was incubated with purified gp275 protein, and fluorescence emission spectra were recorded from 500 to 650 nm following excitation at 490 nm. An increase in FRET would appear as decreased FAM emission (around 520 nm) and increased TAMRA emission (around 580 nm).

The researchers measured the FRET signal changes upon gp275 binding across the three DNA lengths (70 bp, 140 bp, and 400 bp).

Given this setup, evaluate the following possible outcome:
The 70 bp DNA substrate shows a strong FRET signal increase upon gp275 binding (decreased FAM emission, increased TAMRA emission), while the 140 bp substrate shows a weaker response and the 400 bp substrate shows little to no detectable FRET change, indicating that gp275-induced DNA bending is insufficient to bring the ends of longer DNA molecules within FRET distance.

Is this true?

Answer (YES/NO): NO